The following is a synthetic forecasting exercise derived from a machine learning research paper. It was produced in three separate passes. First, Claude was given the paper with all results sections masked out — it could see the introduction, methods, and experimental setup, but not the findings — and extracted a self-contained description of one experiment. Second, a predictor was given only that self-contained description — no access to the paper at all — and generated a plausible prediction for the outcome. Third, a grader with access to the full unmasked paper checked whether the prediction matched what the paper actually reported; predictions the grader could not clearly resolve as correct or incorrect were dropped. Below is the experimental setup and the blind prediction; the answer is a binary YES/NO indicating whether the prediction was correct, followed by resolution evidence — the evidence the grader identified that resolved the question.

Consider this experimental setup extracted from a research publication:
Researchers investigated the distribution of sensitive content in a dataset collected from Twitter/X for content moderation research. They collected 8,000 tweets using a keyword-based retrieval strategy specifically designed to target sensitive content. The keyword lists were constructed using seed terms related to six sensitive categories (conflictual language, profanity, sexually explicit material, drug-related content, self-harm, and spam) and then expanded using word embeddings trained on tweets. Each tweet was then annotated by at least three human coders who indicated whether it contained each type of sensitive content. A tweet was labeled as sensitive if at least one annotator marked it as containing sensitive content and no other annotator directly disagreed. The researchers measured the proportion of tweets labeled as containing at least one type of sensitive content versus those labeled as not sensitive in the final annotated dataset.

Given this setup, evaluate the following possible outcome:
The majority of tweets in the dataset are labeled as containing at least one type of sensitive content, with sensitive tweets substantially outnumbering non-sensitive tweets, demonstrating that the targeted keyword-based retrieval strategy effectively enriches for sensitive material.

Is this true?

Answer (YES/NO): NO